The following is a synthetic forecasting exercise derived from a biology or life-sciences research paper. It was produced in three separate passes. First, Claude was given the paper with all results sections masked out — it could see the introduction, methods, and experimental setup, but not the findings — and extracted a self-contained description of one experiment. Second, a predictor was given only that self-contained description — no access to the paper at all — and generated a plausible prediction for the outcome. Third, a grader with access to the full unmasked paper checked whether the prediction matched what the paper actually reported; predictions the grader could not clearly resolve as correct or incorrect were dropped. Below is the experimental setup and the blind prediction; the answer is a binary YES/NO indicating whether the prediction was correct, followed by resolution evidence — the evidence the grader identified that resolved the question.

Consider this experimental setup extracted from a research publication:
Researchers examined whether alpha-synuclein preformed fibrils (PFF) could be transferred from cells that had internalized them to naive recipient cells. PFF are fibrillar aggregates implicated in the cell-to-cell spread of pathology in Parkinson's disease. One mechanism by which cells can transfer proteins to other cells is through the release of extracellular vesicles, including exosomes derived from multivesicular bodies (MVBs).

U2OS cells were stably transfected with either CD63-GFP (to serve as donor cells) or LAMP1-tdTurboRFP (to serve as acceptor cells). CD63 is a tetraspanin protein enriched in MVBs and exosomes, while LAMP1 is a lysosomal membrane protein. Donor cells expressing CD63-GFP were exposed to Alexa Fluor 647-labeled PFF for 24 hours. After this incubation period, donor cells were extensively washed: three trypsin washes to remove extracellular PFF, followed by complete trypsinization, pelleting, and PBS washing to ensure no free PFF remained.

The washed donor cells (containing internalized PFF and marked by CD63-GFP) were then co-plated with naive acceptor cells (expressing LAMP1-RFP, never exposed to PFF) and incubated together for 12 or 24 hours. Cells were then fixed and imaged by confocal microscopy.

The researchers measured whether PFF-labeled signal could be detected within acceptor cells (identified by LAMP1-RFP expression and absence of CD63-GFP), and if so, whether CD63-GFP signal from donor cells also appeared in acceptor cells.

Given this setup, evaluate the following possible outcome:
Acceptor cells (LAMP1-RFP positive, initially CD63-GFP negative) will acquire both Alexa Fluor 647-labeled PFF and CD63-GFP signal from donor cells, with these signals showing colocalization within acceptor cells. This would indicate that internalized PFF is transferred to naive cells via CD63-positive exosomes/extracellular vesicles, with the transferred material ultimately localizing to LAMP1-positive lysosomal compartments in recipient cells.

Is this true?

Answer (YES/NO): YES